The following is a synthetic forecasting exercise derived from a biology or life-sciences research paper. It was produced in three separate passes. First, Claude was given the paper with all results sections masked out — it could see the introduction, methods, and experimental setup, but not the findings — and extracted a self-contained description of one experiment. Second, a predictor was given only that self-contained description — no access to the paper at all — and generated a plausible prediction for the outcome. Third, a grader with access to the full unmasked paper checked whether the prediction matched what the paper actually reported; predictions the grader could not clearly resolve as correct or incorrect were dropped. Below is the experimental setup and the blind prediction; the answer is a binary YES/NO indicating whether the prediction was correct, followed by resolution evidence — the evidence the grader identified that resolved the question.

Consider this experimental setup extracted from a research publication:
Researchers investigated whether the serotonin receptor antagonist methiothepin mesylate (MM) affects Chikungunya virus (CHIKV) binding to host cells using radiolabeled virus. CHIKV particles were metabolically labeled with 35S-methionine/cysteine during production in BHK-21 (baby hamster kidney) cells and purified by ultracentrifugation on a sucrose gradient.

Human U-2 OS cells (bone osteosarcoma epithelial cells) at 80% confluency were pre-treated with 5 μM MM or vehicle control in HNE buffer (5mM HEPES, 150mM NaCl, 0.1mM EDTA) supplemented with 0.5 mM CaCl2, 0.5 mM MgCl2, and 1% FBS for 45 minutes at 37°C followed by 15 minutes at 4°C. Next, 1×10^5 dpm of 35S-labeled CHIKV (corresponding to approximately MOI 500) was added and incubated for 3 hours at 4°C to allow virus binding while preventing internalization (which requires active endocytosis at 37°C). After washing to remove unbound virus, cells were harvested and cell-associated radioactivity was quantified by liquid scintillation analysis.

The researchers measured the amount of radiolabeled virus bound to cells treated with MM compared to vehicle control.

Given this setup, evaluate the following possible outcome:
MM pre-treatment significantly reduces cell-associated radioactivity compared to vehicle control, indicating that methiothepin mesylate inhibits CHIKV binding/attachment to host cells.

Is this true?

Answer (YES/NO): NO